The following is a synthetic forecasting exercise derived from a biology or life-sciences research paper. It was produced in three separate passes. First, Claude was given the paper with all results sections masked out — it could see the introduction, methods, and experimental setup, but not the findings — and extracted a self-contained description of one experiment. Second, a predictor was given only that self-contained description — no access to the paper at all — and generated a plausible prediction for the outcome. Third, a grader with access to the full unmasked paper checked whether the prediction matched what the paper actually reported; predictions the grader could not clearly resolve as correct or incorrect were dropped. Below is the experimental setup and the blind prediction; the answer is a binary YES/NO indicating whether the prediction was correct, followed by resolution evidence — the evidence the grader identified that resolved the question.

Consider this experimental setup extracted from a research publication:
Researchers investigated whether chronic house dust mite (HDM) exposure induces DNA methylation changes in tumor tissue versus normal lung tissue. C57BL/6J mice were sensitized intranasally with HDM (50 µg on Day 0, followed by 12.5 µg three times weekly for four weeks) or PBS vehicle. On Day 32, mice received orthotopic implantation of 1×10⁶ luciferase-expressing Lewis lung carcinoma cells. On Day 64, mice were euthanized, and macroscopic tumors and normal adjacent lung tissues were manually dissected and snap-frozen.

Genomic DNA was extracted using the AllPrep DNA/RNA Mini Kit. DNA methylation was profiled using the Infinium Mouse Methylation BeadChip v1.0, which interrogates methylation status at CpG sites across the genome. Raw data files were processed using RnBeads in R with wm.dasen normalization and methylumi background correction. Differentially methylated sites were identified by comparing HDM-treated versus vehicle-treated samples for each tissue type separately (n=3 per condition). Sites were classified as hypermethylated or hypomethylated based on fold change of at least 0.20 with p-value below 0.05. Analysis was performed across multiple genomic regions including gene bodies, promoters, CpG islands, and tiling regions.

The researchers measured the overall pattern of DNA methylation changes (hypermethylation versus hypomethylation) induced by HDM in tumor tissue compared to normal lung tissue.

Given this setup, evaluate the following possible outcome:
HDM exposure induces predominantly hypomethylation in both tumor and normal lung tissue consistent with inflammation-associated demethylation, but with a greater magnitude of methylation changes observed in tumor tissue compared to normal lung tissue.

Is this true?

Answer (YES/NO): NO